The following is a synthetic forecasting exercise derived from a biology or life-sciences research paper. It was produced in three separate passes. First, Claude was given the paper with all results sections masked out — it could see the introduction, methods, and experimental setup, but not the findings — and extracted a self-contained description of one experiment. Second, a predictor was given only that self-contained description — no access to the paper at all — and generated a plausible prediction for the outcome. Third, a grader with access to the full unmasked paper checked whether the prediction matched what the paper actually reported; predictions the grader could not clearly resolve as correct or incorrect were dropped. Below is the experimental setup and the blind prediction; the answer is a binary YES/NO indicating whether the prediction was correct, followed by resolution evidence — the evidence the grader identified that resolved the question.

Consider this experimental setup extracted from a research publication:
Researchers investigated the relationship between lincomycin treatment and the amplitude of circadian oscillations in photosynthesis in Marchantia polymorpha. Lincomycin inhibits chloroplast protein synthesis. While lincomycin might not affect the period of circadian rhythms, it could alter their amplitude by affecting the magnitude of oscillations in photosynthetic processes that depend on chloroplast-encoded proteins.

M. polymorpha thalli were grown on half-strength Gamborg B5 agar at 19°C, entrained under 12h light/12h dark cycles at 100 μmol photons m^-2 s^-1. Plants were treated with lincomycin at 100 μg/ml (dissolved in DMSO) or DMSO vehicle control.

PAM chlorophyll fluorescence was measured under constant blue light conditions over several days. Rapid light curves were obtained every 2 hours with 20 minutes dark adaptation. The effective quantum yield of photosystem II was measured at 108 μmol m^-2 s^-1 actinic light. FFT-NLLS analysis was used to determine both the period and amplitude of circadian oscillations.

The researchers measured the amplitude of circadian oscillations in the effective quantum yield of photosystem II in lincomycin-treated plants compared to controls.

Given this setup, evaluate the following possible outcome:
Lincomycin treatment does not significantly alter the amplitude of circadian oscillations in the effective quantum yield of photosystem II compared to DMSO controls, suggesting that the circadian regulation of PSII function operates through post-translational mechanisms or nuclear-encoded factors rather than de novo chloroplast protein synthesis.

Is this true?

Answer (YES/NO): NO